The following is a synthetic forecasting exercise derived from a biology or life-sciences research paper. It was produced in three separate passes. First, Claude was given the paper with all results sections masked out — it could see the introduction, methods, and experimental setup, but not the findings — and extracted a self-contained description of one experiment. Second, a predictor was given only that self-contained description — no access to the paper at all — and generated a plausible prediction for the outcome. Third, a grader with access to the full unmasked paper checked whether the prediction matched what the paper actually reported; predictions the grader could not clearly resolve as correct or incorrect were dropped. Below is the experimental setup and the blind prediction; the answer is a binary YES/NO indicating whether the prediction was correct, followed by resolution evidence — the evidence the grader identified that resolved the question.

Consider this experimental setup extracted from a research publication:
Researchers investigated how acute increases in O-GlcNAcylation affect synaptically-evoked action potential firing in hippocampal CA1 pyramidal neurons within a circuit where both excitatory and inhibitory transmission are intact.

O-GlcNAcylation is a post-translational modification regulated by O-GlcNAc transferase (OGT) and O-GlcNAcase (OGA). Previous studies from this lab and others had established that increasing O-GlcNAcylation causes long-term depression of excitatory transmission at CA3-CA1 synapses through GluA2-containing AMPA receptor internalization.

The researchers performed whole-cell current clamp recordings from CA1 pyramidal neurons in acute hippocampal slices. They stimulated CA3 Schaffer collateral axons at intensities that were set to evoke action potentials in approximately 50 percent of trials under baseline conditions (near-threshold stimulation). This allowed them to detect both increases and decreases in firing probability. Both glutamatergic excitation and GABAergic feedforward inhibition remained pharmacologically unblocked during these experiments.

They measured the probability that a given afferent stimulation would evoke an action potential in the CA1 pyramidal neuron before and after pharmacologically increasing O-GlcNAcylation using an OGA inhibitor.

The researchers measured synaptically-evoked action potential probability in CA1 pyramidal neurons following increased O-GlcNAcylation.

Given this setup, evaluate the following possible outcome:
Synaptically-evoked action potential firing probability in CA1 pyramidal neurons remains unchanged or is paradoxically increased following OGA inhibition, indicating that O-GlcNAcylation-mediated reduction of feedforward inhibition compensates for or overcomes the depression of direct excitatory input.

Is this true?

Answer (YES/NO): NO